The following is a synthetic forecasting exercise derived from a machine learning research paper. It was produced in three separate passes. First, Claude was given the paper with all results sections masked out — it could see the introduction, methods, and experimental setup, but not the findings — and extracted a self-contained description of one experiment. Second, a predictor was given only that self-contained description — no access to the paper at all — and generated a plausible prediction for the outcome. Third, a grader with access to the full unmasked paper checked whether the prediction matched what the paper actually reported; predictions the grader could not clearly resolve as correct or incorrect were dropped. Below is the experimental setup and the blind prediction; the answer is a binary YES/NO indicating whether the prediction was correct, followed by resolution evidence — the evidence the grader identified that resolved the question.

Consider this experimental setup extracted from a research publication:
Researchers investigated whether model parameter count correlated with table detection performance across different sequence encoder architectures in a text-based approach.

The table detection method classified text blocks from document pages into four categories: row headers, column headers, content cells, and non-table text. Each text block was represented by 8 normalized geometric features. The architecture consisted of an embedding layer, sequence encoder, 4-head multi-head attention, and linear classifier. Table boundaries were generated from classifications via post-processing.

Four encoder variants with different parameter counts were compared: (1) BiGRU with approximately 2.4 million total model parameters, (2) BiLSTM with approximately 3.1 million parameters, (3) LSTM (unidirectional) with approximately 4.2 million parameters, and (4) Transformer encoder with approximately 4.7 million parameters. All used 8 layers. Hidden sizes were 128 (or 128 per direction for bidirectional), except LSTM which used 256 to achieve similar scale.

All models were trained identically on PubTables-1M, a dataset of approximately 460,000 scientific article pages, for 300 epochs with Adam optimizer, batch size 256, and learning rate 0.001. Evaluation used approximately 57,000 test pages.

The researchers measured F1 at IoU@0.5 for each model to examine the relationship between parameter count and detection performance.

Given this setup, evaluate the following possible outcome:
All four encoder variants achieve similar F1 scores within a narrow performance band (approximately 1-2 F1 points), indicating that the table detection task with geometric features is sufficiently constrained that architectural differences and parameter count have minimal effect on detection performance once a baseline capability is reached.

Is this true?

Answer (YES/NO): NO